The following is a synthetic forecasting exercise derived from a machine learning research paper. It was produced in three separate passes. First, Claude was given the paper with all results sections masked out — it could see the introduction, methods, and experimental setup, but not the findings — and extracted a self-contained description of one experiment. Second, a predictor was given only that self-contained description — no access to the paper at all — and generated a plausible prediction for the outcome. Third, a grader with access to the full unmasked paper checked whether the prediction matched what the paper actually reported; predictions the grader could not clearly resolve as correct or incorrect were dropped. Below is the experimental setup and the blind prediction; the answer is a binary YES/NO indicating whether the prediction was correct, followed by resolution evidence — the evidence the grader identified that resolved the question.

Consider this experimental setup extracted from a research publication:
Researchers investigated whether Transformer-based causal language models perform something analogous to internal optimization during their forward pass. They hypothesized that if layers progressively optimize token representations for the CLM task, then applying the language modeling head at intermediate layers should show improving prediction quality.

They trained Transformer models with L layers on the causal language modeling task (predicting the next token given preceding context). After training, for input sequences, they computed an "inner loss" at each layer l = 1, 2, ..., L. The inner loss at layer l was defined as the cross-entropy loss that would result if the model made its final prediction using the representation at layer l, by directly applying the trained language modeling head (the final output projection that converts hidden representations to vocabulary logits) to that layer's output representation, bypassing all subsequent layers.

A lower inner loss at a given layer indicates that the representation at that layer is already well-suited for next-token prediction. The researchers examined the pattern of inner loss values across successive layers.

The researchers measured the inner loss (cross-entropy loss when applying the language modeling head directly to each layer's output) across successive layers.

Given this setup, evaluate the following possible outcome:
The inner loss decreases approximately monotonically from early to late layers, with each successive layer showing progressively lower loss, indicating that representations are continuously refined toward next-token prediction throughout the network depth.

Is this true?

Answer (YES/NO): YES